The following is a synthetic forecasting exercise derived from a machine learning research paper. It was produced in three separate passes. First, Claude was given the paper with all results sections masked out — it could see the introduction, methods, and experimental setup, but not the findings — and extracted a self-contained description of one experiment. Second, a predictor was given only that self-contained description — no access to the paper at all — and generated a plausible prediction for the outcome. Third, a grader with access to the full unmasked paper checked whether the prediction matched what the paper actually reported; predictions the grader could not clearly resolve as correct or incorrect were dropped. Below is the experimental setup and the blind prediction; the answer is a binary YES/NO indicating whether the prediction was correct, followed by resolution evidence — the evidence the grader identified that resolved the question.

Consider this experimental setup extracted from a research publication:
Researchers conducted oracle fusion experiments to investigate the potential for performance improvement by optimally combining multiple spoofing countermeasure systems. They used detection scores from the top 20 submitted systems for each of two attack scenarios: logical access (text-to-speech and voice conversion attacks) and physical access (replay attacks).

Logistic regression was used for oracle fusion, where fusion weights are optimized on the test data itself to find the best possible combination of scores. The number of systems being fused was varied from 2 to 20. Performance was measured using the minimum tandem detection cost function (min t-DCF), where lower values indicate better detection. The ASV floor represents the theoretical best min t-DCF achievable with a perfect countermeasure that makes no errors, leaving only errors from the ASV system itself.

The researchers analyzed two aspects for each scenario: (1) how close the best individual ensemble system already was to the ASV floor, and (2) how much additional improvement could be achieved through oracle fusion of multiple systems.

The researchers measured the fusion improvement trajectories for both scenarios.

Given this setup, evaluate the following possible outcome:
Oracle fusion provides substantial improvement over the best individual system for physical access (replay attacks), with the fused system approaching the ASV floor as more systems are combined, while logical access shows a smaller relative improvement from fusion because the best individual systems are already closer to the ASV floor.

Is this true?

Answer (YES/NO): YES